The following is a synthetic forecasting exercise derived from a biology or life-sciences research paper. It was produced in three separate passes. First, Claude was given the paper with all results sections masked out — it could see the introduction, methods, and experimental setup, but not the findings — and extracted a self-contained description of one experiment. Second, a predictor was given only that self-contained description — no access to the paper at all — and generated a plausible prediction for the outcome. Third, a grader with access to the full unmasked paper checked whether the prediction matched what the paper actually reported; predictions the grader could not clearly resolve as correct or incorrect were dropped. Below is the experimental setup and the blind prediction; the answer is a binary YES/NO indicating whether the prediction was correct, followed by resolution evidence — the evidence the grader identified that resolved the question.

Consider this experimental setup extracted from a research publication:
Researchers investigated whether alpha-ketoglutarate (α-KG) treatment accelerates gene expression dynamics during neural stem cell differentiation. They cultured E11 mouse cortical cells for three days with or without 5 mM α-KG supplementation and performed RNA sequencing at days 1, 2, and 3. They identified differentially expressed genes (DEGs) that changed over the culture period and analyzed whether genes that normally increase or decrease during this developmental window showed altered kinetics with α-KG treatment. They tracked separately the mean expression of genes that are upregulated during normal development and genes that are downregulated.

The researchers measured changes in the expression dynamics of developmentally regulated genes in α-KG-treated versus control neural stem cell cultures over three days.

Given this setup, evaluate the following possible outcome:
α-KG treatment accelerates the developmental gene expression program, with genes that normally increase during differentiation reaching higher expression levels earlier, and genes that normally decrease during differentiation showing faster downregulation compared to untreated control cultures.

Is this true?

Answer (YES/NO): YES